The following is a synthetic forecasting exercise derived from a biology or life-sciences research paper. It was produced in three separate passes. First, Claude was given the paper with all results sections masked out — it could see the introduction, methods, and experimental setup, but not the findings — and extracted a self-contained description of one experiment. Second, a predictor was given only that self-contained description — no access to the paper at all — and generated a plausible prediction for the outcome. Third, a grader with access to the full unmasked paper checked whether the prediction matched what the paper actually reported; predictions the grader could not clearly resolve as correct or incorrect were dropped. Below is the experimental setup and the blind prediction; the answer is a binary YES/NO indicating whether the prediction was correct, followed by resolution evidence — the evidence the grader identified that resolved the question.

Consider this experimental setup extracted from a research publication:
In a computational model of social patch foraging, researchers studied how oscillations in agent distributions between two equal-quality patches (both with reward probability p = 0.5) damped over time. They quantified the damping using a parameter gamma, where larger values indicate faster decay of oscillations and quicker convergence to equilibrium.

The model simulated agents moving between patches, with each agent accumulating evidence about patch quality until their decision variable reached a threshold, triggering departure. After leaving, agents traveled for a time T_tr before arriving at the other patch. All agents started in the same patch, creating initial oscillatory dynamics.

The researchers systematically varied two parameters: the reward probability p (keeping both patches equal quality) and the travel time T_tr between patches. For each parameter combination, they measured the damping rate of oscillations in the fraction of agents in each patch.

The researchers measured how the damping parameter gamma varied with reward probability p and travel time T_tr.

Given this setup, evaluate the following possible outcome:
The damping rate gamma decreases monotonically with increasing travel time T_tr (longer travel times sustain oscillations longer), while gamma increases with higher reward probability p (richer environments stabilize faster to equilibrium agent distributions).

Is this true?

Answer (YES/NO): NO